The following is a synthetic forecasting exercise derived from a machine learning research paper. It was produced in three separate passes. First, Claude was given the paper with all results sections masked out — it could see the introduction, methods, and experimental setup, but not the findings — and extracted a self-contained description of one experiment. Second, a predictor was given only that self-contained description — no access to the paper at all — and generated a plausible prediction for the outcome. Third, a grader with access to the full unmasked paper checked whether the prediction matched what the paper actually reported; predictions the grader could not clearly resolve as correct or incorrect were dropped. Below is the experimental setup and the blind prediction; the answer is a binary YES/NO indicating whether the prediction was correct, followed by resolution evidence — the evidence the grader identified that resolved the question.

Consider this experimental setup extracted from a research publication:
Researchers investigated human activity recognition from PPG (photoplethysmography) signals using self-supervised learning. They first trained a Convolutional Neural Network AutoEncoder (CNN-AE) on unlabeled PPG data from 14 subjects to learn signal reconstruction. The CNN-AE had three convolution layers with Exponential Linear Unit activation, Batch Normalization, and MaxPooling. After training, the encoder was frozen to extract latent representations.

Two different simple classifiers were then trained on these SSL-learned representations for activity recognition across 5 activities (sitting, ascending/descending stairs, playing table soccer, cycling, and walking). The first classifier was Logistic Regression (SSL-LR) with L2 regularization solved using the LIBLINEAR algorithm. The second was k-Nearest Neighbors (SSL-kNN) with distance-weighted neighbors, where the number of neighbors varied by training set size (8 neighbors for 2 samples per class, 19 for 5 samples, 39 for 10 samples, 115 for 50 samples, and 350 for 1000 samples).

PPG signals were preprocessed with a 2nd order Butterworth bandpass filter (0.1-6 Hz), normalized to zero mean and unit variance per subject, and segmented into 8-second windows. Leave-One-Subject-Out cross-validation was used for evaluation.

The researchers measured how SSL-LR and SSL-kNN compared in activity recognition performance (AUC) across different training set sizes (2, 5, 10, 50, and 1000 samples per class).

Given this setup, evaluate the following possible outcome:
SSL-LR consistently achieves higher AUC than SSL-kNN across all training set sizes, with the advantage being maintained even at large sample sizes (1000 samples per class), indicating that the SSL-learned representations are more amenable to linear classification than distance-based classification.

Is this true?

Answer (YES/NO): NO